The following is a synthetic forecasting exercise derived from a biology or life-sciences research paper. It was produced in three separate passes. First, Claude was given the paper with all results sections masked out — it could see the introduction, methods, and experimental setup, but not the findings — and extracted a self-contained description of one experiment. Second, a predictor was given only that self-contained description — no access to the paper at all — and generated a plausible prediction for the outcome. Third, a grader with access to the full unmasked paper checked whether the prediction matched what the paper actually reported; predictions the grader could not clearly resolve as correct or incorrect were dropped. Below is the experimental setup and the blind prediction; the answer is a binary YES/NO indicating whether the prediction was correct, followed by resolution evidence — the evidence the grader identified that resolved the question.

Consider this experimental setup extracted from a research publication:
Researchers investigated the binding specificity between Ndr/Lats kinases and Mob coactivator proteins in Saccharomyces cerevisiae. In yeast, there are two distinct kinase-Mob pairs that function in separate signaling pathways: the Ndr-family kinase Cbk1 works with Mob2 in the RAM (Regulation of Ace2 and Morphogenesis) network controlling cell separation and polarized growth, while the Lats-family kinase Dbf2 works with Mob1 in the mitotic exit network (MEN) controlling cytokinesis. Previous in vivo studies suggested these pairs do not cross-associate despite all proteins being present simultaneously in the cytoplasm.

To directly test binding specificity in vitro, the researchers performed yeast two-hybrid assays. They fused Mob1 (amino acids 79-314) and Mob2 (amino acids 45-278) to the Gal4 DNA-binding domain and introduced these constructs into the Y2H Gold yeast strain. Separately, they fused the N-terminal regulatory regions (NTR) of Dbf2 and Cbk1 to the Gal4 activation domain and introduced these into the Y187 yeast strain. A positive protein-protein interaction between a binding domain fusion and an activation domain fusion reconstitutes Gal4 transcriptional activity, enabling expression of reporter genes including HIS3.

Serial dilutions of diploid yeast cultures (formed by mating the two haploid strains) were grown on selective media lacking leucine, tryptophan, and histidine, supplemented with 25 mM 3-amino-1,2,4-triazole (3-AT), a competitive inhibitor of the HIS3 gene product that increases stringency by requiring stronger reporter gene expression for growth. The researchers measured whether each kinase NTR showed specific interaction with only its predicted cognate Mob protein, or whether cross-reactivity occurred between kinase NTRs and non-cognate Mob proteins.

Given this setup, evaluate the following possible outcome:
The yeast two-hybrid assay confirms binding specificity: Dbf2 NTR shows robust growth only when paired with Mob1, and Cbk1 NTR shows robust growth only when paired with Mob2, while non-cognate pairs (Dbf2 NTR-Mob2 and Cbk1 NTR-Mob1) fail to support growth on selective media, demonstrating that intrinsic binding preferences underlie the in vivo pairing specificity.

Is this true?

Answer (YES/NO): NO